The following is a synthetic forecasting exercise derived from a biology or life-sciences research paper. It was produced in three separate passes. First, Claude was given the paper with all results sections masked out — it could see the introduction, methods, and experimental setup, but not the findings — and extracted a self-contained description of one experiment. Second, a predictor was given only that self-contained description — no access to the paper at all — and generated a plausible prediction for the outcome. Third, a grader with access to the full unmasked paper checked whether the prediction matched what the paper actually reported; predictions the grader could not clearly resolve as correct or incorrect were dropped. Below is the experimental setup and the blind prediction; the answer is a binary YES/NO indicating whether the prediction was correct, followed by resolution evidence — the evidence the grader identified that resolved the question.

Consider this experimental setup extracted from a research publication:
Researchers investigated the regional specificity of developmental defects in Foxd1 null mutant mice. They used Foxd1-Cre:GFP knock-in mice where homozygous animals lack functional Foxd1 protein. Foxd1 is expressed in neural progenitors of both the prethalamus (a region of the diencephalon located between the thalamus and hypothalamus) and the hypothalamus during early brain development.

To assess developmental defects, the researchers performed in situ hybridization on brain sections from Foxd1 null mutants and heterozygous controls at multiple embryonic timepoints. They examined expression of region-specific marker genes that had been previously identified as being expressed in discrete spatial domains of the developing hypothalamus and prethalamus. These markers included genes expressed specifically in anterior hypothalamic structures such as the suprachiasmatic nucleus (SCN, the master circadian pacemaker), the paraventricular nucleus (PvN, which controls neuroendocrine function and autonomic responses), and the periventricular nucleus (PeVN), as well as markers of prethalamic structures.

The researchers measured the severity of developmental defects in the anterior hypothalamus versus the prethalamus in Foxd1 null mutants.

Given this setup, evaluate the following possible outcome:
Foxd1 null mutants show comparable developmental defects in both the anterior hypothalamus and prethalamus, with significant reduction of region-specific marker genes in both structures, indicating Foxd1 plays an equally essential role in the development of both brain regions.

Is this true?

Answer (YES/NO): NO